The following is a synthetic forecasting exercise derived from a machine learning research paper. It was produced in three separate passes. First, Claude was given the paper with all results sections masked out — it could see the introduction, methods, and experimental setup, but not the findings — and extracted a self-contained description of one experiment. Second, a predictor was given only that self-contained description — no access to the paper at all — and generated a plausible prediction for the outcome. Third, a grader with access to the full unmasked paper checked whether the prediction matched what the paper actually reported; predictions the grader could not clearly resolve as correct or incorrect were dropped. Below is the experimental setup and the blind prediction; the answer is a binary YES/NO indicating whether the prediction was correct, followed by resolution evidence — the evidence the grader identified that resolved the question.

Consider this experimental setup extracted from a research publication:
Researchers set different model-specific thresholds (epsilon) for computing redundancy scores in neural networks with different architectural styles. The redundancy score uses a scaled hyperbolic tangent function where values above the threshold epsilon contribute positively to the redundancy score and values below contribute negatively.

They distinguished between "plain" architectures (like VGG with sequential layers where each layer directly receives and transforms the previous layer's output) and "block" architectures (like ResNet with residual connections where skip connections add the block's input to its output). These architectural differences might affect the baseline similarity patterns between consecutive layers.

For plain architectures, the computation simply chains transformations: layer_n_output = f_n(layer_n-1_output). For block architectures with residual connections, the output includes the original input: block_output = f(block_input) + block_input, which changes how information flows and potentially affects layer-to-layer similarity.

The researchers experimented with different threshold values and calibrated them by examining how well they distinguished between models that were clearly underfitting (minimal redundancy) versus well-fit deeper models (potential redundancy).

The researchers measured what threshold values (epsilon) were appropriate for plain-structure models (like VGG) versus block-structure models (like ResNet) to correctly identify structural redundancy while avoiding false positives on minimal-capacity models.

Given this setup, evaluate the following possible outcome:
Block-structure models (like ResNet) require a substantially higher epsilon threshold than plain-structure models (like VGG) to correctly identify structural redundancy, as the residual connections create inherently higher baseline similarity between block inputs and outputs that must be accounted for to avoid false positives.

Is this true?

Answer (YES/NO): NO